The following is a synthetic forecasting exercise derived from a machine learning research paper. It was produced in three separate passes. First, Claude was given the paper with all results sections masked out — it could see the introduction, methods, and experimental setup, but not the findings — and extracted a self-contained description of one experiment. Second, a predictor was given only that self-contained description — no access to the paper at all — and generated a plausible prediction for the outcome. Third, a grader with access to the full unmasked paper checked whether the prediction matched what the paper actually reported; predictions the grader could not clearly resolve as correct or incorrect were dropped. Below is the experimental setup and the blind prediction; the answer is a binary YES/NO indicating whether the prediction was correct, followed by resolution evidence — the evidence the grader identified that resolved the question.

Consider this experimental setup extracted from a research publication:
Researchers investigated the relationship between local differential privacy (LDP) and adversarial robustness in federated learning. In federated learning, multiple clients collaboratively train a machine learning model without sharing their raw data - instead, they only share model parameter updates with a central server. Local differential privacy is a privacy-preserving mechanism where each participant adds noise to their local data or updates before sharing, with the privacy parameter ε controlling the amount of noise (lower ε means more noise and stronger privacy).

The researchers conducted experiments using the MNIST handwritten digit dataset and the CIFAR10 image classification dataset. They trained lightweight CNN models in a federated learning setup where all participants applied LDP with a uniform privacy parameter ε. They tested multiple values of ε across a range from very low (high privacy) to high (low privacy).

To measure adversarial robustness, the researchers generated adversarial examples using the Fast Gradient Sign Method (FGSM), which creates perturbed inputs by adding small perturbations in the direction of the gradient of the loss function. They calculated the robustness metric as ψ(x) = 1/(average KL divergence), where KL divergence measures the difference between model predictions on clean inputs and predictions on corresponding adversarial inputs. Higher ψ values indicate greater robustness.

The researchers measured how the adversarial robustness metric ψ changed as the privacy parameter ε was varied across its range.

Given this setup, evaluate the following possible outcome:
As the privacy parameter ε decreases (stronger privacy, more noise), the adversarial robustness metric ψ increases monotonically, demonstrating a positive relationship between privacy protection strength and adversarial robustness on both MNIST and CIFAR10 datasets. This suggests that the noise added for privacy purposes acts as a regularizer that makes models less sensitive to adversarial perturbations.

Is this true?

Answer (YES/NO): NO